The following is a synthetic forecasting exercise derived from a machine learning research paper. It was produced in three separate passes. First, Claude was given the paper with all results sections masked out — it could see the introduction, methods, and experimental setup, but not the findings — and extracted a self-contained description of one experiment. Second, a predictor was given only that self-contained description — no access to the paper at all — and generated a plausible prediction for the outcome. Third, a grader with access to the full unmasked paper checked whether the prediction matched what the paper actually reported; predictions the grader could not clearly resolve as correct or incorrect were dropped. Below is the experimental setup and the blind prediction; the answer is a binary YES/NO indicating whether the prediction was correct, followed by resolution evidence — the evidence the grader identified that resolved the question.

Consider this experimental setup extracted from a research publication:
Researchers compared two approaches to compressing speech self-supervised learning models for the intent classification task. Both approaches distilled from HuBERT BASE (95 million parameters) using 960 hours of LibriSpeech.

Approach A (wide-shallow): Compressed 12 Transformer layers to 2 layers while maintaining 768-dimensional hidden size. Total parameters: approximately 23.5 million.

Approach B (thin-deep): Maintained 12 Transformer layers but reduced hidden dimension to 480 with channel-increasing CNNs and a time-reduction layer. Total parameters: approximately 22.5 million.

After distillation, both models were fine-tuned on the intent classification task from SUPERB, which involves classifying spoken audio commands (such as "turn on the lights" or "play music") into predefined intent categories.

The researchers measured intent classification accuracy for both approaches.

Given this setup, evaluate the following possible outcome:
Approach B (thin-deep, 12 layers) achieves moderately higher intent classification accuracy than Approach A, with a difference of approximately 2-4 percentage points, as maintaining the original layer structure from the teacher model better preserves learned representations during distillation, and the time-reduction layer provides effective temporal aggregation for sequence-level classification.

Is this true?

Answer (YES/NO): NO